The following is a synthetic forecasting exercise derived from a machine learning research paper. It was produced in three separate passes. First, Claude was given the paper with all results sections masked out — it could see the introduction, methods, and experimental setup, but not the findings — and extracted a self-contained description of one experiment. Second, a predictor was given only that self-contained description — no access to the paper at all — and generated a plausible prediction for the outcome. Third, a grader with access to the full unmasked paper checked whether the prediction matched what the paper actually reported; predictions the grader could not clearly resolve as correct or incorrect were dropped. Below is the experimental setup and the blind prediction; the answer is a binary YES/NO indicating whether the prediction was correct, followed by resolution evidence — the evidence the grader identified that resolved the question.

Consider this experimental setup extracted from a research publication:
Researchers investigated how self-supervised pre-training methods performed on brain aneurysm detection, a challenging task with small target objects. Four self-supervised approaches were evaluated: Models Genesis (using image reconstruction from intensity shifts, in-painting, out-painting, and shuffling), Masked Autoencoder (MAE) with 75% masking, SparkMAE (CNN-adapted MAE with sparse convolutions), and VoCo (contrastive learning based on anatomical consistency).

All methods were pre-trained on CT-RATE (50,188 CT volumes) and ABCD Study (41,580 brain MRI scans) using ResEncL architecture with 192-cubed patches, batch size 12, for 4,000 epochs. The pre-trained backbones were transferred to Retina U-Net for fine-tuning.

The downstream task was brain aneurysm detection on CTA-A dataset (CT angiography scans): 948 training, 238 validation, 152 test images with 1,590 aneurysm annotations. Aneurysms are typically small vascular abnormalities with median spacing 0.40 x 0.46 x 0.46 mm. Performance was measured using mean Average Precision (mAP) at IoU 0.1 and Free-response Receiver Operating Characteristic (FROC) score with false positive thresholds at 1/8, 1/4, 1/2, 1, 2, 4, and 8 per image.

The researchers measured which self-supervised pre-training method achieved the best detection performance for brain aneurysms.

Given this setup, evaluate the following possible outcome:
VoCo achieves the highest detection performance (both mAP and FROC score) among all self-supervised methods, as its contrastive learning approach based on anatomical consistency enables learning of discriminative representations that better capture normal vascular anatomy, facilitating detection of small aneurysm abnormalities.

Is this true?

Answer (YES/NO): NO